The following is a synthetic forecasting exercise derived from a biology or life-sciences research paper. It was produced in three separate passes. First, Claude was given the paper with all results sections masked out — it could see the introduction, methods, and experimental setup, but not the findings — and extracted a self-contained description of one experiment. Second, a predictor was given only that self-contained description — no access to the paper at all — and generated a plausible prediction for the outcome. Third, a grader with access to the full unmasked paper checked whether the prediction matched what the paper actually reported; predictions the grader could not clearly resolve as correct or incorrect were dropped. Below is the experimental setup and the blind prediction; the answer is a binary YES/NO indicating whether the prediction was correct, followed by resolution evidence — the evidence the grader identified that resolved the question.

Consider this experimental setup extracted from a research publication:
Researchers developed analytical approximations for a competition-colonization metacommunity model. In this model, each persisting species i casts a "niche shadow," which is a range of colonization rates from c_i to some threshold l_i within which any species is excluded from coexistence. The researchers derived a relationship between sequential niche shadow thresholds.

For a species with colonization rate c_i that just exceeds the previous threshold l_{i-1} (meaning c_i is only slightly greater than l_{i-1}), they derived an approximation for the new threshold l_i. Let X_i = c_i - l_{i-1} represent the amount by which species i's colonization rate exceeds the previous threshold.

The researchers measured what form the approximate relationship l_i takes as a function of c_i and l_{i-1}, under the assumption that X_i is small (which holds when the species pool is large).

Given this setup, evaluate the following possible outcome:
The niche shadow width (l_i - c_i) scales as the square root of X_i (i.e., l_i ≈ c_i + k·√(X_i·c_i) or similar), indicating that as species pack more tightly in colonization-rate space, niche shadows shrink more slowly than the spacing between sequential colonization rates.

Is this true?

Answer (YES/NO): NO